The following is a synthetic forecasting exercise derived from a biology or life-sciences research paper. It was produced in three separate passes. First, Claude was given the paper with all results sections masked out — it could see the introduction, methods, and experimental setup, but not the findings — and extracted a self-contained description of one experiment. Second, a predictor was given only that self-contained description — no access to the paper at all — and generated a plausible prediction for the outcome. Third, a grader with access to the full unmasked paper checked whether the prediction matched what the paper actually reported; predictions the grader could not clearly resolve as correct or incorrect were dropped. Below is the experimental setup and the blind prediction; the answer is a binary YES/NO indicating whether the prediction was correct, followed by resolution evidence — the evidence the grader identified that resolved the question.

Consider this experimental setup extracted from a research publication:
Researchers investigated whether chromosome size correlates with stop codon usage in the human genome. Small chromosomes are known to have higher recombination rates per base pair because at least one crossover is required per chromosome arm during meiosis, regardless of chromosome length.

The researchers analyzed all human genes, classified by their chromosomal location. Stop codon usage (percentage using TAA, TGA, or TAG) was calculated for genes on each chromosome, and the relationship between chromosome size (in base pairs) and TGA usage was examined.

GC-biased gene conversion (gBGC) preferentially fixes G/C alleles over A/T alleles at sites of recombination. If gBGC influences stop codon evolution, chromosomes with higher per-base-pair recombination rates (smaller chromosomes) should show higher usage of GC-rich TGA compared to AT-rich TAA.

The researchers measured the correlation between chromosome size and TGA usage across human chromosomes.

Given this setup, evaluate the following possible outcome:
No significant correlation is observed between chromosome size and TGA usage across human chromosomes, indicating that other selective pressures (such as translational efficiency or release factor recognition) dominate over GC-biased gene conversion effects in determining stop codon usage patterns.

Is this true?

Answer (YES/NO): NO